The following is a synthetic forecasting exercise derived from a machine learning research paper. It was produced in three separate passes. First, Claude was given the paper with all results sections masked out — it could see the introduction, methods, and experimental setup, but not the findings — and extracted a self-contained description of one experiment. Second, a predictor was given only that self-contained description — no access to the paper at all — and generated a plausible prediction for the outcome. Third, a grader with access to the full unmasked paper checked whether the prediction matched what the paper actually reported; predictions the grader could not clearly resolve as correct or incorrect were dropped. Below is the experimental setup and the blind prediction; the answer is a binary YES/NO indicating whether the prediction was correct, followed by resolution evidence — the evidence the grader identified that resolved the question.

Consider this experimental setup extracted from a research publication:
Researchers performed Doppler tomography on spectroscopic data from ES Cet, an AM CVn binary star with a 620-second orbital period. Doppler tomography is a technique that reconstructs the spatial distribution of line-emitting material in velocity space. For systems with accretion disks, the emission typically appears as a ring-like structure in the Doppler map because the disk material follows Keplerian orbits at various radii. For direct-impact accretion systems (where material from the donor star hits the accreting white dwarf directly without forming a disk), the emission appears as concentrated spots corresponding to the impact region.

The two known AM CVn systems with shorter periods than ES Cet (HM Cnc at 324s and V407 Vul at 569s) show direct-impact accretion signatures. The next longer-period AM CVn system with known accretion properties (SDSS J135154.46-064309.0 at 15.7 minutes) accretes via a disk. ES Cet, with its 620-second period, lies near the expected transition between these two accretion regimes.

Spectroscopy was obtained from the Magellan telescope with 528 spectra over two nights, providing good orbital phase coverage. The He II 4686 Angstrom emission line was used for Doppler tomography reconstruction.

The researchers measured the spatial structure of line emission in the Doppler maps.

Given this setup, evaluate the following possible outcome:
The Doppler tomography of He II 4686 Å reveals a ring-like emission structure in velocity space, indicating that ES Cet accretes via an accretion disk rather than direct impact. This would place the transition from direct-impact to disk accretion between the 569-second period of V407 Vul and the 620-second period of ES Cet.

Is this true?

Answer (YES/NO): YES